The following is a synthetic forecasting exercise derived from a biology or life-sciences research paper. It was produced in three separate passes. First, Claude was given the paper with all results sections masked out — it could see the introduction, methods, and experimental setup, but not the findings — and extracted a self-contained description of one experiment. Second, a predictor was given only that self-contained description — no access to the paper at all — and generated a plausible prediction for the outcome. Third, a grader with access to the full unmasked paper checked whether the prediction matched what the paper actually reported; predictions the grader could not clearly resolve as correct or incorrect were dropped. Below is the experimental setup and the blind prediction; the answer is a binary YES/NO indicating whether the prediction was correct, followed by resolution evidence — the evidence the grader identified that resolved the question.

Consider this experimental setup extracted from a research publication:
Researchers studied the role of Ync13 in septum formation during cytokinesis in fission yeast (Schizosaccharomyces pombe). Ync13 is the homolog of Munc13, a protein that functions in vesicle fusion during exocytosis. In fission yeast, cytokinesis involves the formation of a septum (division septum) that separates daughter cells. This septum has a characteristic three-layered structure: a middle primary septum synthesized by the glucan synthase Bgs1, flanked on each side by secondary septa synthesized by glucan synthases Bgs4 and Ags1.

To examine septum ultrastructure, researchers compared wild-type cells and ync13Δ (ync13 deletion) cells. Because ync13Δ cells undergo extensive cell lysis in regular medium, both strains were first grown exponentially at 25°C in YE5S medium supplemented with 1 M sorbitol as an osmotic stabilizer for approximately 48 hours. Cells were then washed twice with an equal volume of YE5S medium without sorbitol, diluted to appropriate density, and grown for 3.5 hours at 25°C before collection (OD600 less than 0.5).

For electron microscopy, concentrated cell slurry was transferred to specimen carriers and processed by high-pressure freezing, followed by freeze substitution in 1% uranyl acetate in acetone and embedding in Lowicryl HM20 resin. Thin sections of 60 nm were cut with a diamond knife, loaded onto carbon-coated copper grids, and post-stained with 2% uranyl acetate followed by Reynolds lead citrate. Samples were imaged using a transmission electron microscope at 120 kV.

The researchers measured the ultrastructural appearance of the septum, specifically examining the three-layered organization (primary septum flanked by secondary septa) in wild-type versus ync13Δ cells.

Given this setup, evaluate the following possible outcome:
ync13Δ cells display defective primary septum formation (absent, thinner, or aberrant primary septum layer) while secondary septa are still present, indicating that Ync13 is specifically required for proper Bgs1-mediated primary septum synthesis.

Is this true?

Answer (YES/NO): NO